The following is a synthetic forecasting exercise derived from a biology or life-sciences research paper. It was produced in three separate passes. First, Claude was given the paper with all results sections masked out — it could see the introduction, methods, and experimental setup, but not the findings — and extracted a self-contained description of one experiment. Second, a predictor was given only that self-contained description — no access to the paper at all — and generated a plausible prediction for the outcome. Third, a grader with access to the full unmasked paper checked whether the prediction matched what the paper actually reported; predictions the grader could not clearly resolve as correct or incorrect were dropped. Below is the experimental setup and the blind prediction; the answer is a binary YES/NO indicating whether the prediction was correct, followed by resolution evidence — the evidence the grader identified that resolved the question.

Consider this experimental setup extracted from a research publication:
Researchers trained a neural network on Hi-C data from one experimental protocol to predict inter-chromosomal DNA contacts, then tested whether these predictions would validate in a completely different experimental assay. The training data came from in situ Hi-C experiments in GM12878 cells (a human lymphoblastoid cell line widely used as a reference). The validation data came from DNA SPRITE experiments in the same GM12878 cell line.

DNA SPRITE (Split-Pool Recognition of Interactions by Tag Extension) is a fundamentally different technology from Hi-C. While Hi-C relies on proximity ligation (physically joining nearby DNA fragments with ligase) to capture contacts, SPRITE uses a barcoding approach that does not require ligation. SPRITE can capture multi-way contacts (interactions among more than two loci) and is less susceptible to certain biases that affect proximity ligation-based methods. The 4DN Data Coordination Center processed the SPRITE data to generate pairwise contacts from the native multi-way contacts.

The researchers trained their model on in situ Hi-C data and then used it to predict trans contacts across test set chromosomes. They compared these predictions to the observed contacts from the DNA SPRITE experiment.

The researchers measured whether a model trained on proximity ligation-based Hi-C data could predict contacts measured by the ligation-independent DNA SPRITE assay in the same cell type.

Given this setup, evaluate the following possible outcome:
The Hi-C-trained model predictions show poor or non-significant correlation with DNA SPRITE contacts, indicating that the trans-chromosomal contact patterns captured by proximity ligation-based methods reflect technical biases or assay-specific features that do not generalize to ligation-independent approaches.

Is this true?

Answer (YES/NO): NO